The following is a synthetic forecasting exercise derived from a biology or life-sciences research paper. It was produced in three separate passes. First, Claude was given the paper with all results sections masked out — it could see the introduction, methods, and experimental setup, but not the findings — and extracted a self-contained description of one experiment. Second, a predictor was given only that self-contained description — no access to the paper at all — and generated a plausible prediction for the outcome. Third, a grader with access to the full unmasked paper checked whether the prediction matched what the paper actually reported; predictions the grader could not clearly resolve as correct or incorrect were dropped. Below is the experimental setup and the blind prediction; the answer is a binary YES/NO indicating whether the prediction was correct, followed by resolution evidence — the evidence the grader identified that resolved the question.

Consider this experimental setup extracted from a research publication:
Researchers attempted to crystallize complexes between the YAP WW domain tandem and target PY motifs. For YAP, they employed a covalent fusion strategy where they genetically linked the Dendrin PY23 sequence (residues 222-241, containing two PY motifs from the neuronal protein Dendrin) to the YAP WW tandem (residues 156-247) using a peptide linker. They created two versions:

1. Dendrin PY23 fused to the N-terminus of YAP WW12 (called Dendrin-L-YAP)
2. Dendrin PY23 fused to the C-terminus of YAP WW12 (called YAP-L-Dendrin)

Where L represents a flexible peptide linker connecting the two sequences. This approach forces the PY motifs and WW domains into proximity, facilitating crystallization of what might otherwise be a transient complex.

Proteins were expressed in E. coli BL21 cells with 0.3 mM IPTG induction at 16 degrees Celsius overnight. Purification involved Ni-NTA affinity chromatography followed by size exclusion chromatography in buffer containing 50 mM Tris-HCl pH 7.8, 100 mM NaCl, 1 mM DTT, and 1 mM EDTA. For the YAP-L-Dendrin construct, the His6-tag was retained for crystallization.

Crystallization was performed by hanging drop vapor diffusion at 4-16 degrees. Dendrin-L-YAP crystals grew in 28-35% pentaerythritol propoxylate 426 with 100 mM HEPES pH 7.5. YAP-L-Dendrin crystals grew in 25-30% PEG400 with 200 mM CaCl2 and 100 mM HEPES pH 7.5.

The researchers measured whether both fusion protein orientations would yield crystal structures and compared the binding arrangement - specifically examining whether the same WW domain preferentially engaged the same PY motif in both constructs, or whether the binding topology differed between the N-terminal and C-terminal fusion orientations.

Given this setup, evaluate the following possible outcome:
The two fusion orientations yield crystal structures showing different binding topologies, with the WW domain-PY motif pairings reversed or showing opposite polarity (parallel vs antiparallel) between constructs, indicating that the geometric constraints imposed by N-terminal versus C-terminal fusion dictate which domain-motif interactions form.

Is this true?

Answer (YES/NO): NO